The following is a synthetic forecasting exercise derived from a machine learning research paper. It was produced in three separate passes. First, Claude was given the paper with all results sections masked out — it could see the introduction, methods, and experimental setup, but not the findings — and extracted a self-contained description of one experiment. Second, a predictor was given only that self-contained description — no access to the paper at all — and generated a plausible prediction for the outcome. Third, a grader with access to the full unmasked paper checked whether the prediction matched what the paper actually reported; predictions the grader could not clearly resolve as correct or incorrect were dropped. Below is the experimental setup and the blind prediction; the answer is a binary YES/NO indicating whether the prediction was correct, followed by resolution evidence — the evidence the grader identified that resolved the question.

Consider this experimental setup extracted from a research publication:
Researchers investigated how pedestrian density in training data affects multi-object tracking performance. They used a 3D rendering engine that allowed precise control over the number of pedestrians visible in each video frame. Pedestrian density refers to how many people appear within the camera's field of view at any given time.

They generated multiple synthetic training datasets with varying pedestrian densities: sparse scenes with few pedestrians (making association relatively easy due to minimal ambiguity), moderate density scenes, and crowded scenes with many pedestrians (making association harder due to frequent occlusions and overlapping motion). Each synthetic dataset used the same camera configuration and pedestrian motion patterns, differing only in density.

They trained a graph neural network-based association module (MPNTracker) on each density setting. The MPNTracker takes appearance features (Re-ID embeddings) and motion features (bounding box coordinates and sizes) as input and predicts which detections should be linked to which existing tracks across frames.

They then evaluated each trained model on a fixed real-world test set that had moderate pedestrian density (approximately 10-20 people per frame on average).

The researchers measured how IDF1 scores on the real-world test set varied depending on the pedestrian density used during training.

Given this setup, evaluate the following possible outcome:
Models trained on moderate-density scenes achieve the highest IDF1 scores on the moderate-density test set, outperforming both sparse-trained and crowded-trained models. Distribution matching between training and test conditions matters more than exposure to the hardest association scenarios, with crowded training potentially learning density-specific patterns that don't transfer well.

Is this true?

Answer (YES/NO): NO